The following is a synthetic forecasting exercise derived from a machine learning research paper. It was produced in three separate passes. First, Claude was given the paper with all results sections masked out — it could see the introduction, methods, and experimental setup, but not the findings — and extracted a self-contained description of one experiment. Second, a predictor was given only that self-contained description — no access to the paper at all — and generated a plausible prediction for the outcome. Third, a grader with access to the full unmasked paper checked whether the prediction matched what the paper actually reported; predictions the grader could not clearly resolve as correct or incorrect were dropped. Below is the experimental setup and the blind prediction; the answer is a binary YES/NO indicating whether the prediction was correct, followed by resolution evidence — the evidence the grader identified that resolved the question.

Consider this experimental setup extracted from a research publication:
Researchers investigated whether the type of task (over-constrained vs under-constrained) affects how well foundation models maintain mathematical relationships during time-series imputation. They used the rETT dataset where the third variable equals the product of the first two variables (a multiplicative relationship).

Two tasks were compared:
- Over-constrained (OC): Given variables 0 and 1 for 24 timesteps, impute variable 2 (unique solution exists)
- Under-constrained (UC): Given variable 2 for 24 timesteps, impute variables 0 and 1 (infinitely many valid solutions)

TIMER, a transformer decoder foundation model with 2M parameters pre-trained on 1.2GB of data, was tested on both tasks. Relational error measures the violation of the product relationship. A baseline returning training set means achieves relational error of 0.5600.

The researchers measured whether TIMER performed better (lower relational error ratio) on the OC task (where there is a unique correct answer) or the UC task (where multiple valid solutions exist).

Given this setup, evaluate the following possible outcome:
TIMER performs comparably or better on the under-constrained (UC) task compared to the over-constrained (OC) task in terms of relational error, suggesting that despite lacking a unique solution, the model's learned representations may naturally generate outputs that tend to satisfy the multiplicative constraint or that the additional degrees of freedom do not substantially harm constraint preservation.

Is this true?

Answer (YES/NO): NO